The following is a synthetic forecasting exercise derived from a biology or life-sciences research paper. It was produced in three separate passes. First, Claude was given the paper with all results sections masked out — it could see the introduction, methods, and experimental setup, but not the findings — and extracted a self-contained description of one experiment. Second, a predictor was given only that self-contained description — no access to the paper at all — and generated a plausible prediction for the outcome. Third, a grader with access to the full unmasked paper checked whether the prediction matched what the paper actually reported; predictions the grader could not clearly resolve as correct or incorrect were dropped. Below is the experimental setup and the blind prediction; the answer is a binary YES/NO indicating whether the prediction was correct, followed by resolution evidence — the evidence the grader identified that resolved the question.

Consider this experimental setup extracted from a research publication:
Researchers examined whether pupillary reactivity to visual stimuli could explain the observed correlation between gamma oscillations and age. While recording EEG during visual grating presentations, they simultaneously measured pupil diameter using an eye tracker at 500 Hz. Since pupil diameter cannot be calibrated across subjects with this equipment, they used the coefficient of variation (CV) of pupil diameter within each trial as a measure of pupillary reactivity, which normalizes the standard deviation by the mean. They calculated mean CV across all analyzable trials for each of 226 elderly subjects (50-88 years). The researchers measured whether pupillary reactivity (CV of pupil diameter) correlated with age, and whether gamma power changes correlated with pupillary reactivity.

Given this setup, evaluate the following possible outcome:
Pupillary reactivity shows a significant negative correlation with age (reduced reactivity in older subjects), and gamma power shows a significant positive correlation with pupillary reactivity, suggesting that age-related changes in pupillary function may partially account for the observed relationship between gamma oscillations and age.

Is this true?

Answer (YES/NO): NO